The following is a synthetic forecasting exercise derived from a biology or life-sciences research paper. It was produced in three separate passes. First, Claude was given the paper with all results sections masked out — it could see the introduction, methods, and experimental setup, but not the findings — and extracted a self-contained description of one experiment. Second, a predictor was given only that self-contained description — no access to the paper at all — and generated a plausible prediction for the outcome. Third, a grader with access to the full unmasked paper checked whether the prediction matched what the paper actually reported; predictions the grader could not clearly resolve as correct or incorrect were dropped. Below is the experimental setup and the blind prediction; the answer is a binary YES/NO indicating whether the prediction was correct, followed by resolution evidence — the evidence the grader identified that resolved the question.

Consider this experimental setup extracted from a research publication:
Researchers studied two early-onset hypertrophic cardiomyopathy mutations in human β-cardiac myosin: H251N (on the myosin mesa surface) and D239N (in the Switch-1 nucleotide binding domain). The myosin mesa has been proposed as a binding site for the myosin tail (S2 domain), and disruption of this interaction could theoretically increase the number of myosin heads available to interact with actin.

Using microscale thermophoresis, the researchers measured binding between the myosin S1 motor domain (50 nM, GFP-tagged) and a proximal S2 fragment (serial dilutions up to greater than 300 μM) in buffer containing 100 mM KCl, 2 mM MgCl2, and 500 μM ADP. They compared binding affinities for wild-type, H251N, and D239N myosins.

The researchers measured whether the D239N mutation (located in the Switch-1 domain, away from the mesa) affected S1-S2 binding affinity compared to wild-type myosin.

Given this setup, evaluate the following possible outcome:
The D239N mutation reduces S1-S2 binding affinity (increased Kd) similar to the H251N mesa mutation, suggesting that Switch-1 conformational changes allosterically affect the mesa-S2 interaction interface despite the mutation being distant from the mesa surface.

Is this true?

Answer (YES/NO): NO